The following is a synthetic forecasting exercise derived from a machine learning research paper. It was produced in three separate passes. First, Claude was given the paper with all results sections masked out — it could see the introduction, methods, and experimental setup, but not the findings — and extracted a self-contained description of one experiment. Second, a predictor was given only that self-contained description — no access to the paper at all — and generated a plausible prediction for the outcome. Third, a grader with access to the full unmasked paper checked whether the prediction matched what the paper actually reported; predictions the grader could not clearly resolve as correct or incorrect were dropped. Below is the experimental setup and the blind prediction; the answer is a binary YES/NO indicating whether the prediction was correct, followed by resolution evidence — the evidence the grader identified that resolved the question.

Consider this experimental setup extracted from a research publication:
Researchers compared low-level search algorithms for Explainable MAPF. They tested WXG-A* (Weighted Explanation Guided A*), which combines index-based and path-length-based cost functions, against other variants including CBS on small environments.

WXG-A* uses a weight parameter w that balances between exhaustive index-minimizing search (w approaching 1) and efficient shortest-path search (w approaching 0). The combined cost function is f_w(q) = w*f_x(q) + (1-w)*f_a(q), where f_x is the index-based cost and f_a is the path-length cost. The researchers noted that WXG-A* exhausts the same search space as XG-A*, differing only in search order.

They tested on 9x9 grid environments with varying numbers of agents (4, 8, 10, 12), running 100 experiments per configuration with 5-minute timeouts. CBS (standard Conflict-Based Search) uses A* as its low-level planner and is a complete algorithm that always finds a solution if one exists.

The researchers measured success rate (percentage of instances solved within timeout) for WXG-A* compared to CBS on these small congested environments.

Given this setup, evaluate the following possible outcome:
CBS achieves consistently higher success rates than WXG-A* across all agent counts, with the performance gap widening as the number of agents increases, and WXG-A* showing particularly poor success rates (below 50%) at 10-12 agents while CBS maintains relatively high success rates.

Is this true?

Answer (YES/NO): NO